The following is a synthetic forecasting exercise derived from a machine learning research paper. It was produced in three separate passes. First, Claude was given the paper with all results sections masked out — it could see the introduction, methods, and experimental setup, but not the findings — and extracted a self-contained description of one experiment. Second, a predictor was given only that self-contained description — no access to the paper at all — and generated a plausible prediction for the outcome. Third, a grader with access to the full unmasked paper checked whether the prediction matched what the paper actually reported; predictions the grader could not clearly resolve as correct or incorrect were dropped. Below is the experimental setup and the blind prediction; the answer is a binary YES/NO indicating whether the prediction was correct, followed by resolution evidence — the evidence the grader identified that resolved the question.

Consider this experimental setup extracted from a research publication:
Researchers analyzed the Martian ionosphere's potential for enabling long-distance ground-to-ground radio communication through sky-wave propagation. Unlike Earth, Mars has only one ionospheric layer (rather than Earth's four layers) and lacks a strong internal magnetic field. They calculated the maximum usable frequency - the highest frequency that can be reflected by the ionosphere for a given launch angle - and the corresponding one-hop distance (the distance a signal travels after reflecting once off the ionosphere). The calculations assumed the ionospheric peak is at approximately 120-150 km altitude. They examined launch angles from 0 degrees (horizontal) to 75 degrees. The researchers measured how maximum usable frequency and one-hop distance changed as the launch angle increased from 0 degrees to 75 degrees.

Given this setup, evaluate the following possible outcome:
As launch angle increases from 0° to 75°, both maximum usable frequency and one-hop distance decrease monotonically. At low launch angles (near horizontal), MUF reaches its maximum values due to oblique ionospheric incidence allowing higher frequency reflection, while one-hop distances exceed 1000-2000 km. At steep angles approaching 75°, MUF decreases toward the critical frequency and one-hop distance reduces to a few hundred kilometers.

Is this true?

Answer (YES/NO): NO